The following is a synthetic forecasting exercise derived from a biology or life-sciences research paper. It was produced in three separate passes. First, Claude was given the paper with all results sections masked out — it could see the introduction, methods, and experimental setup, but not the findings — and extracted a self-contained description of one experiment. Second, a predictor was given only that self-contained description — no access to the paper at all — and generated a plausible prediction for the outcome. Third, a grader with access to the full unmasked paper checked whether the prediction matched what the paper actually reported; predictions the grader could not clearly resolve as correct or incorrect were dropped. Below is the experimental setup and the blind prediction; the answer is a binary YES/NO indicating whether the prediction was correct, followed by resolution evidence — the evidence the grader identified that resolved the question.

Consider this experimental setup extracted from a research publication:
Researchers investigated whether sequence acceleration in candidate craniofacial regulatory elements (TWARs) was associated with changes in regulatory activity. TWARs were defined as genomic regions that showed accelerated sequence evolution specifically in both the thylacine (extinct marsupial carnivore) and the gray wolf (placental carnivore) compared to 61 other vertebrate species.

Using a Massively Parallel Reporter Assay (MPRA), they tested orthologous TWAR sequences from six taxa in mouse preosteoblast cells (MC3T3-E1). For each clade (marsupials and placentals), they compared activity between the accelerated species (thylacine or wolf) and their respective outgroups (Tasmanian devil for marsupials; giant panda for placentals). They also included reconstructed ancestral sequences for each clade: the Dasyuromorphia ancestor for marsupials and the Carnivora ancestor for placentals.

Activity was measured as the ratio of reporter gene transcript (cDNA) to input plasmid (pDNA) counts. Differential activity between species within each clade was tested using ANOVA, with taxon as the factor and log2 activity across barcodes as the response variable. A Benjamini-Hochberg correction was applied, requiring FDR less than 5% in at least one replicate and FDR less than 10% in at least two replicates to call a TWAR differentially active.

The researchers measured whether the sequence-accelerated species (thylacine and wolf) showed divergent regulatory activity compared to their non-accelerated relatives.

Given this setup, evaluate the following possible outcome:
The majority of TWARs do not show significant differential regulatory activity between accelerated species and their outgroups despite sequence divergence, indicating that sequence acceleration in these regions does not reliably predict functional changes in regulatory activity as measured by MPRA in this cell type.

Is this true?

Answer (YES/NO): YES